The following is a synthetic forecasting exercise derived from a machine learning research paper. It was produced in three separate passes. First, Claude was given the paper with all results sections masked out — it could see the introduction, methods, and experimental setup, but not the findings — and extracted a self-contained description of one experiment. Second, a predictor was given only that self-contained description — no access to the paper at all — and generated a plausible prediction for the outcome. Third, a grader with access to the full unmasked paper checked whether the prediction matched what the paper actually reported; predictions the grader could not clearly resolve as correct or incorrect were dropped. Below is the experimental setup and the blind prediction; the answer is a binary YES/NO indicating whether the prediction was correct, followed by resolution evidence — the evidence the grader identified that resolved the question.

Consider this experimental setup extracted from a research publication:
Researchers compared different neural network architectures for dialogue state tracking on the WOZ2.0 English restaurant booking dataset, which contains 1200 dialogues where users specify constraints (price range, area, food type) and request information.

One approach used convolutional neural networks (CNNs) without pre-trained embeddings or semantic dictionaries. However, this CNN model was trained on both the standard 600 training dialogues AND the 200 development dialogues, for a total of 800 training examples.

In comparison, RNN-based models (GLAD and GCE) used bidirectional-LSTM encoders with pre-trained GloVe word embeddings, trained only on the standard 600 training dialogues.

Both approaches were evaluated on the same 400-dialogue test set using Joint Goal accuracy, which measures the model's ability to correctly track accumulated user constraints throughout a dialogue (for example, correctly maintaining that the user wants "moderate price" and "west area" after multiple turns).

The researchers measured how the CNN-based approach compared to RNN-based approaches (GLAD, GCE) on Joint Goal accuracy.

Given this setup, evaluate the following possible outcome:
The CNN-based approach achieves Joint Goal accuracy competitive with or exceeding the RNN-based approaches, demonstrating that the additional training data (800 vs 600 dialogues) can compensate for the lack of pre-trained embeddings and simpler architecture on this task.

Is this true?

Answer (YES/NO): NO